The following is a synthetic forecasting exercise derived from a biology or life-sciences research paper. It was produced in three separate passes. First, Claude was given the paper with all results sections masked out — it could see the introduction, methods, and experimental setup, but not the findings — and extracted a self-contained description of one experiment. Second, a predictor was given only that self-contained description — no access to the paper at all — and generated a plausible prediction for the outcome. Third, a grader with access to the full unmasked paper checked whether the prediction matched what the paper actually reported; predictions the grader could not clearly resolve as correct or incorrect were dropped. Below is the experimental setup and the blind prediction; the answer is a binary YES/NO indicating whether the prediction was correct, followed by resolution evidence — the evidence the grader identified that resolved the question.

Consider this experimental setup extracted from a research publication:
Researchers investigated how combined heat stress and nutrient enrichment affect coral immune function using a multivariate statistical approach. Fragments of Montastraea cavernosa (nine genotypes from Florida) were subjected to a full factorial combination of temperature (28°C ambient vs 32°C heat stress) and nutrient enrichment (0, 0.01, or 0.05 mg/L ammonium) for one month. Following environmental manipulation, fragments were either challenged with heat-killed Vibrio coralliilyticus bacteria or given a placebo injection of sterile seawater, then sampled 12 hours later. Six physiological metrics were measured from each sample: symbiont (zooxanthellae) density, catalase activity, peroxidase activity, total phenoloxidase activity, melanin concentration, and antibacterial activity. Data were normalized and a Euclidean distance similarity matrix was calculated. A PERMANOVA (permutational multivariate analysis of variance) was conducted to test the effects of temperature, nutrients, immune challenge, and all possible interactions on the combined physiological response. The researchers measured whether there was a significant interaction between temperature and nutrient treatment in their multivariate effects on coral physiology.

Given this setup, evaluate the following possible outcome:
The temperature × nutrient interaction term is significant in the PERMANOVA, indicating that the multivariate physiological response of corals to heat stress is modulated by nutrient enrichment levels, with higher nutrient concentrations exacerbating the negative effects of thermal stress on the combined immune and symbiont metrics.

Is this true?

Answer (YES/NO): YES